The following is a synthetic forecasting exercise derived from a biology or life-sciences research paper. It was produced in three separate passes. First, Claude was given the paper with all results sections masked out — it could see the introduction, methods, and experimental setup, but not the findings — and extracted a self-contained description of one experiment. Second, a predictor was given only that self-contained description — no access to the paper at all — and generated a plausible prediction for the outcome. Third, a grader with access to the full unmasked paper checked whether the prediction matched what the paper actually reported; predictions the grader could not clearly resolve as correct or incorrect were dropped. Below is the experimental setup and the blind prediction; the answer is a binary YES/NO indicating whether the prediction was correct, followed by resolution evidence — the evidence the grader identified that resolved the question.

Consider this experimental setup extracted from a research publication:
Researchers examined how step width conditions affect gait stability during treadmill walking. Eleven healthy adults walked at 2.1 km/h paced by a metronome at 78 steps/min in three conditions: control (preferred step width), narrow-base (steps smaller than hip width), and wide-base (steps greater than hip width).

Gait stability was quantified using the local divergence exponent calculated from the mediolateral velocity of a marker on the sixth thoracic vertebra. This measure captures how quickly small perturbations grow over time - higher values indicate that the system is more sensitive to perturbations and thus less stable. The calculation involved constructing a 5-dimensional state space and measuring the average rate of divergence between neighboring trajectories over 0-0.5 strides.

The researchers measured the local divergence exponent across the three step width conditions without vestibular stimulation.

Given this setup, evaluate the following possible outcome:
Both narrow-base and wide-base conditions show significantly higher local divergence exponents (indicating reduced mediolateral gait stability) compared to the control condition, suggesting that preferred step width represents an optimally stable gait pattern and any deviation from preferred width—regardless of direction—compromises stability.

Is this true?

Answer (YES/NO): NO